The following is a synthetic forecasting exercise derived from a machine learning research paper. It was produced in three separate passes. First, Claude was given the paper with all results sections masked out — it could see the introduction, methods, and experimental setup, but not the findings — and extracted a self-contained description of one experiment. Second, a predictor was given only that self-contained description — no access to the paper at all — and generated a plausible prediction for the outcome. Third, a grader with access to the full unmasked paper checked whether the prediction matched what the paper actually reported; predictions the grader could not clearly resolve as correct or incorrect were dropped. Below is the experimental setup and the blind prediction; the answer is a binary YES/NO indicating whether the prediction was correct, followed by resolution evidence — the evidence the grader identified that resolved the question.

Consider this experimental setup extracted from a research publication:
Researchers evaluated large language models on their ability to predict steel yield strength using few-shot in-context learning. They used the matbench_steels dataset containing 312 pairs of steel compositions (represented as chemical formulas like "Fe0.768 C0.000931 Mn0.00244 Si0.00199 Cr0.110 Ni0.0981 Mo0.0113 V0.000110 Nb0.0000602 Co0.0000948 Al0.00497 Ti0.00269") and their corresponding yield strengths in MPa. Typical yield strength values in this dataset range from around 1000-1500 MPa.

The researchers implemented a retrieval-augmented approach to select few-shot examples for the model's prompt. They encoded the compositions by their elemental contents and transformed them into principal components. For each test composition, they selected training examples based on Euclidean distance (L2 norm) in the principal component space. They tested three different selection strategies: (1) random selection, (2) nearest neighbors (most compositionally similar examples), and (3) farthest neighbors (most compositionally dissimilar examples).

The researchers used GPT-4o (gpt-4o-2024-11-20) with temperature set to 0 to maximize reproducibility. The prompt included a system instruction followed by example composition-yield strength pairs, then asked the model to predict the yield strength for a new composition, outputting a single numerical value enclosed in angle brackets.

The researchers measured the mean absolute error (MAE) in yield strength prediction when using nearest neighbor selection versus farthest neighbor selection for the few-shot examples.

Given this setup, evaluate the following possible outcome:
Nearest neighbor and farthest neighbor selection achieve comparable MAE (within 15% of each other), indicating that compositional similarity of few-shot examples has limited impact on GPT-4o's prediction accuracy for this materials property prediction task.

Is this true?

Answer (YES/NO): NO